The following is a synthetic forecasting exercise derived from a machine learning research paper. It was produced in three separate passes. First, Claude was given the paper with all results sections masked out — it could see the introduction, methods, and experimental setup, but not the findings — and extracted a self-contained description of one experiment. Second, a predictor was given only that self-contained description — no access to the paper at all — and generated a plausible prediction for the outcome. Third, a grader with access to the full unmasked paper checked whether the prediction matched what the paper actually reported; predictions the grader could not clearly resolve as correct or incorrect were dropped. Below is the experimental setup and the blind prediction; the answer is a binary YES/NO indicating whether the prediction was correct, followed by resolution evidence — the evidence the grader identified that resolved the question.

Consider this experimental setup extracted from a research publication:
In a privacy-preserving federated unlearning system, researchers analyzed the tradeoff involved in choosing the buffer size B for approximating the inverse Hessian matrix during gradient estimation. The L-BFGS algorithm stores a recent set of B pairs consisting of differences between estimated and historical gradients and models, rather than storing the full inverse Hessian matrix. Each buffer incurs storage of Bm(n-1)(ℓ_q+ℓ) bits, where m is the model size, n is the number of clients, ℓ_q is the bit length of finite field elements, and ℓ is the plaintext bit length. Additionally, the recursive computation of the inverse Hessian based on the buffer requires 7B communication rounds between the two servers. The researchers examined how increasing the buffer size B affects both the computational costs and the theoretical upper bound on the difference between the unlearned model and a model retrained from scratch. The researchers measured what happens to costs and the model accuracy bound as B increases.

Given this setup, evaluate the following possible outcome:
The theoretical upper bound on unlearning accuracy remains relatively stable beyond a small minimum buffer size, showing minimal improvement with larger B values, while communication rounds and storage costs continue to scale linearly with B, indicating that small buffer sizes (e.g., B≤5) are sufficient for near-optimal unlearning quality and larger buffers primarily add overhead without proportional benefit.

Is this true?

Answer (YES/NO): NO